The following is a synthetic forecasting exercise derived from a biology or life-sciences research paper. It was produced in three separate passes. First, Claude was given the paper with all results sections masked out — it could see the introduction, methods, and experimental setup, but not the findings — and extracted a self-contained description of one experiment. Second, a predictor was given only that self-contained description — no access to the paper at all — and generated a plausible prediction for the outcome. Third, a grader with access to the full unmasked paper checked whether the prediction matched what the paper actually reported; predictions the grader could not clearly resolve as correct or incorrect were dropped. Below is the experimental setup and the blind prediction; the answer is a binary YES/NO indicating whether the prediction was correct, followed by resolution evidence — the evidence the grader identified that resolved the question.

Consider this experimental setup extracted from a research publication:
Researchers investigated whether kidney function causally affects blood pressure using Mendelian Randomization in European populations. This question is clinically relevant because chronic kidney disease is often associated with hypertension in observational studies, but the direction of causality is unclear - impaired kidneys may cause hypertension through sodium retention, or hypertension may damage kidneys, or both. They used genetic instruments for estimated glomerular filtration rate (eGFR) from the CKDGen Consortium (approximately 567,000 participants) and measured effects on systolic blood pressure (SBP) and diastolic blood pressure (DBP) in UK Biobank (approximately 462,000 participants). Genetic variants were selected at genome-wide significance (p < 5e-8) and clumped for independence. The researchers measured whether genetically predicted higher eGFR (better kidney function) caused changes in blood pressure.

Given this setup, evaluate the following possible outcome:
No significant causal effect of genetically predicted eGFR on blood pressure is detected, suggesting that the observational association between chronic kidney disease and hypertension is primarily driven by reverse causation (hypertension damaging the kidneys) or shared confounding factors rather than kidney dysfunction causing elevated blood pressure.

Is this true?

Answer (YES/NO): YES